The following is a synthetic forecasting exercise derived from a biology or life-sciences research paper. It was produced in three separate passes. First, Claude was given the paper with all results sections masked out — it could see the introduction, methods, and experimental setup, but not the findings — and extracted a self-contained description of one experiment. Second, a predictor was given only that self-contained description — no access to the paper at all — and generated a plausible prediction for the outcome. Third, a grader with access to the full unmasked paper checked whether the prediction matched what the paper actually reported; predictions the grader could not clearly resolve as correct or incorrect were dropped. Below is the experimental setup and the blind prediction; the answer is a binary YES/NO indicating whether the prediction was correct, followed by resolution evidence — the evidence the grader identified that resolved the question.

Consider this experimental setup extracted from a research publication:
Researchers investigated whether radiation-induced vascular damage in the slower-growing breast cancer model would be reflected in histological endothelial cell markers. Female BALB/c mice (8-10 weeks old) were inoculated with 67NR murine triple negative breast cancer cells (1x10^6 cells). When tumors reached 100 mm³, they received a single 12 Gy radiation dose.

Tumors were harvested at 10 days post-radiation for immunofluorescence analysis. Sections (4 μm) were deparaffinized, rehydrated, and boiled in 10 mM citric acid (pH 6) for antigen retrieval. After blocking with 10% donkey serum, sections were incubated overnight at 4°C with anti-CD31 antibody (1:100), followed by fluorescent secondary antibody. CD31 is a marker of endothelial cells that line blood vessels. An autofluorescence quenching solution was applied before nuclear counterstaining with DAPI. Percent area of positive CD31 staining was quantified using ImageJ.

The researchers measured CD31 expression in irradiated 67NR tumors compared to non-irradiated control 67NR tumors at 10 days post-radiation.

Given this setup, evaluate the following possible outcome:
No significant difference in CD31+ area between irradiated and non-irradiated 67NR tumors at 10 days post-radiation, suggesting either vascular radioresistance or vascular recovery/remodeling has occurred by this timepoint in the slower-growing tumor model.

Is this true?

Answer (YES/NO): NO